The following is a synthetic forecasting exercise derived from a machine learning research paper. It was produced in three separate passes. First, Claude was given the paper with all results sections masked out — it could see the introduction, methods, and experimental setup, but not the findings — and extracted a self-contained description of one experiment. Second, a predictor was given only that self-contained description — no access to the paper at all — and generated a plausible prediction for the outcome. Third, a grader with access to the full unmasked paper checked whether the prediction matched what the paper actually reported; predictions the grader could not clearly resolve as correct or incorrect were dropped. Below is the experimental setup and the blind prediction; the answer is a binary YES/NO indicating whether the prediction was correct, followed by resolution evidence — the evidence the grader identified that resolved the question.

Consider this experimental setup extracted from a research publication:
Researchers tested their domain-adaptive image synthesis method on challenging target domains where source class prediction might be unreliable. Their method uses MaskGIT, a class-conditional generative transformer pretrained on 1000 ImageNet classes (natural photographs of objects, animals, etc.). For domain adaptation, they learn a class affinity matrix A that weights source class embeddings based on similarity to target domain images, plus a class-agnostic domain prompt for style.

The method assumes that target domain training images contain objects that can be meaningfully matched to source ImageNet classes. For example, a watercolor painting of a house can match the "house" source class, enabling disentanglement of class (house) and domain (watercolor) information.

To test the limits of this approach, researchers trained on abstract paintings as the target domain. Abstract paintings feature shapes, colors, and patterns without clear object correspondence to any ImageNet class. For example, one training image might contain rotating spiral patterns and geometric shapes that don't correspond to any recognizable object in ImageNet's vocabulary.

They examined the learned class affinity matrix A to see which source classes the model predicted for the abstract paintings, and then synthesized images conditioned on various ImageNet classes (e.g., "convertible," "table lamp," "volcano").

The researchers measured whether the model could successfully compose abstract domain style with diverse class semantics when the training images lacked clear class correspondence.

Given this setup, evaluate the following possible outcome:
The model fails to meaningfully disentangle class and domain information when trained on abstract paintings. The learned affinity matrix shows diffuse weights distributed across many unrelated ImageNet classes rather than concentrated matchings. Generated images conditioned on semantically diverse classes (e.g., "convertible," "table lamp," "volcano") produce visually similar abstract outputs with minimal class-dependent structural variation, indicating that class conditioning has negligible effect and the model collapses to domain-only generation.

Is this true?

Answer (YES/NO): NO